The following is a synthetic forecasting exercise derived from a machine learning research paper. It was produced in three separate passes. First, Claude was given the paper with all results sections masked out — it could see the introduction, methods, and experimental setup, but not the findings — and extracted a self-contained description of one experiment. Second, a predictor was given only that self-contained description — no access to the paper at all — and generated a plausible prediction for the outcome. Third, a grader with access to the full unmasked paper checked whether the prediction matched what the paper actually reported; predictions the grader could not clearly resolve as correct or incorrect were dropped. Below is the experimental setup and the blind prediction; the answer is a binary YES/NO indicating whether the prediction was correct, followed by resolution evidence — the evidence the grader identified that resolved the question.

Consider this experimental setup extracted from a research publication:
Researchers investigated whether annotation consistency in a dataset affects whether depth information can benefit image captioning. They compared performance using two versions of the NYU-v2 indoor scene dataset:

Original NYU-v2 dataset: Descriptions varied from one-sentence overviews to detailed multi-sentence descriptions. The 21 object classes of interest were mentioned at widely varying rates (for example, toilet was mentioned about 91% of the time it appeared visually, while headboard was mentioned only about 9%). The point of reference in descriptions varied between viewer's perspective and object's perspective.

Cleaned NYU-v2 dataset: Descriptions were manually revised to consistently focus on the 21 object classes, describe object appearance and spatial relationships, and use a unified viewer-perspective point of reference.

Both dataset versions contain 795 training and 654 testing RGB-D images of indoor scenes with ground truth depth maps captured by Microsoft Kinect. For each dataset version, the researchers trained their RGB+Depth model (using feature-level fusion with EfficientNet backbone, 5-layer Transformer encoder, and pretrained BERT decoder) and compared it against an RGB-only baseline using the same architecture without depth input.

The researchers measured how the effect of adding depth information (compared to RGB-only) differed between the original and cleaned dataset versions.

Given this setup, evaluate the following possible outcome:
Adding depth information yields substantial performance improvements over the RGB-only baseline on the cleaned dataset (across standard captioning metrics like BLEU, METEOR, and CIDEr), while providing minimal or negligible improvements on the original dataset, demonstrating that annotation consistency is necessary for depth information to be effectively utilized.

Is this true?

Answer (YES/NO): NO